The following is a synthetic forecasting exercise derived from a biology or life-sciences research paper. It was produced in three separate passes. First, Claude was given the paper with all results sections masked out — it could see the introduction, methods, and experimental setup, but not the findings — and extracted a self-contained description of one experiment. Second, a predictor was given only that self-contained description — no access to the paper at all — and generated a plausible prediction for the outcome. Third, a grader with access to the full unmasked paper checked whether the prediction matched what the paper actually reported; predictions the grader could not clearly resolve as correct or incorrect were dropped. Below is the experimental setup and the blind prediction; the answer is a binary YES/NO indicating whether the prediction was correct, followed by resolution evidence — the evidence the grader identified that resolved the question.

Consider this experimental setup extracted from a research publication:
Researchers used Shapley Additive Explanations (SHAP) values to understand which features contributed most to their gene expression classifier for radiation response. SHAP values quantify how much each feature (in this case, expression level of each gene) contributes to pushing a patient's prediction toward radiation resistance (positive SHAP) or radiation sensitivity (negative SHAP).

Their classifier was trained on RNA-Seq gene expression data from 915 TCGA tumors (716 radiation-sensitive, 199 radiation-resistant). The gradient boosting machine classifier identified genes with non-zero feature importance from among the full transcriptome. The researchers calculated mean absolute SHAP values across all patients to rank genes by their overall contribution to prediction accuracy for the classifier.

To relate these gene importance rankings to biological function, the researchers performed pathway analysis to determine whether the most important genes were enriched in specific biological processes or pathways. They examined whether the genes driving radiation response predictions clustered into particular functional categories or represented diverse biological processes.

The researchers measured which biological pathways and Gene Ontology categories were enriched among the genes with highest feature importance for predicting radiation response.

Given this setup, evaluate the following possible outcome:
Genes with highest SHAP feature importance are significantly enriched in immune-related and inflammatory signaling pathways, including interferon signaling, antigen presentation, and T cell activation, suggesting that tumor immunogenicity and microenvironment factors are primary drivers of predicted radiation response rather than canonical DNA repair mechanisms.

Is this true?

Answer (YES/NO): NO